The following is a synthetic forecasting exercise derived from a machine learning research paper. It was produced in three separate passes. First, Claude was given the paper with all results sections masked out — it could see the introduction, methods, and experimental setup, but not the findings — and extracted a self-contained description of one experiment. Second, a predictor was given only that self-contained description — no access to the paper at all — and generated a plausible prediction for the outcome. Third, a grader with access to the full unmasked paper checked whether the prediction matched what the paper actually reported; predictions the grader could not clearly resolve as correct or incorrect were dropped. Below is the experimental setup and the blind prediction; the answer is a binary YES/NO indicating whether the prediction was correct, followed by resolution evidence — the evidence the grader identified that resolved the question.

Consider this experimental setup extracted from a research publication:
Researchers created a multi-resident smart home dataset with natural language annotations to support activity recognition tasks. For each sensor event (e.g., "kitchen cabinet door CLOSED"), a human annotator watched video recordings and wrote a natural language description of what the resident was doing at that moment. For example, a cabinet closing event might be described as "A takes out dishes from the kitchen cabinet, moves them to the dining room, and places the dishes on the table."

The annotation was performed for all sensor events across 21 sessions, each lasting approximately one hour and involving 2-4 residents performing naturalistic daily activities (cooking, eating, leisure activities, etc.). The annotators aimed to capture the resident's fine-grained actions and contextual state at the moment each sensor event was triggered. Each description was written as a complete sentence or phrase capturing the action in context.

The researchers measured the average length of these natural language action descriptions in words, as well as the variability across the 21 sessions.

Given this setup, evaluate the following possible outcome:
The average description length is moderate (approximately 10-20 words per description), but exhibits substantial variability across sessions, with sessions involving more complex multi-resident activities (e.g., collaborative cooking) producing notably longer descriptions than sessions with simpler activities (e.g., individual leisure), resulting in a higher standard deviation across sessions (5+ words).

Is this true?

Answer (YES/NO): NO